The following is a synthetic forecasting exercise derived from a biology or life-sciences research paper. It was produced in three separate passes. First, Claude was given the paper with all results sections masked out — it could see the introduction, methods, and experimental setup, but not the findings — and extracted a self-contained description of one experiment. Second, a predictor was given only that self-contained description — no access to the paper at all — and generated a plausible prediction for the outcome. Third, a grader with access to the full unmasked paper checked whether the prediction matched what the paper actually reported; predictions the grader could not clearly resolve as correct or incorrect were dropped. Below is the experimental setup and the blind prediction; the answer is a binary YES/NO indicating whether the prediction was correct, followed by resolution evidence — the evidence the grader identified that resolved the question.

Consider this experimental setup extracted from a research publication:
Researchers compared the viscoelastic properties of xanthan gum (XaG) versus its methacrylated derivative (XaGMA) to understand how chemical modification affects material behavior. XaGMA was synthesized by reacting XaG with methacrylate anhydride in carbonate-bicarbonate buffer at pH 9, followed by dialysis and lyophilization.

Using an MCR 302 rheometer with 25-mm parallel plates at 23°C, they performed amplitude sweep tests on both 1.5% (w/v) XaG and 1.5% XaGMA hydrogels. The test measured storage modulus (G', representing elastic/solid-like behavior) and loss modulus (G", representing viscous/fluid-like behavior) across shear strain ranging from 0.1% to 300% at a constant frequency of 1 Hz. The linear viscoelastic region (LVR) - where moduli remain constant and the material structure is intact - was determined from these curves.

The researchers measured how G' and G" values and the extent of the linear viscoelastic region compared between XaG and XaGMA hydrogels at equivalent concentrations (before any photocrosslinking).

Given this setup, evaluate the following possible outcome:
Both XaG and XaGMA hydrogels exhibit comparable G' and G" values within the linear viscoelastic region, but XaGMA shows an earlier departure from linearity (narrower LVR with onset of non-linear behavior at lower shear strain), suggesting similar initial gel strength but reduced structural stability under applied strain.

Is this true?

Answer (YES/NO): NO